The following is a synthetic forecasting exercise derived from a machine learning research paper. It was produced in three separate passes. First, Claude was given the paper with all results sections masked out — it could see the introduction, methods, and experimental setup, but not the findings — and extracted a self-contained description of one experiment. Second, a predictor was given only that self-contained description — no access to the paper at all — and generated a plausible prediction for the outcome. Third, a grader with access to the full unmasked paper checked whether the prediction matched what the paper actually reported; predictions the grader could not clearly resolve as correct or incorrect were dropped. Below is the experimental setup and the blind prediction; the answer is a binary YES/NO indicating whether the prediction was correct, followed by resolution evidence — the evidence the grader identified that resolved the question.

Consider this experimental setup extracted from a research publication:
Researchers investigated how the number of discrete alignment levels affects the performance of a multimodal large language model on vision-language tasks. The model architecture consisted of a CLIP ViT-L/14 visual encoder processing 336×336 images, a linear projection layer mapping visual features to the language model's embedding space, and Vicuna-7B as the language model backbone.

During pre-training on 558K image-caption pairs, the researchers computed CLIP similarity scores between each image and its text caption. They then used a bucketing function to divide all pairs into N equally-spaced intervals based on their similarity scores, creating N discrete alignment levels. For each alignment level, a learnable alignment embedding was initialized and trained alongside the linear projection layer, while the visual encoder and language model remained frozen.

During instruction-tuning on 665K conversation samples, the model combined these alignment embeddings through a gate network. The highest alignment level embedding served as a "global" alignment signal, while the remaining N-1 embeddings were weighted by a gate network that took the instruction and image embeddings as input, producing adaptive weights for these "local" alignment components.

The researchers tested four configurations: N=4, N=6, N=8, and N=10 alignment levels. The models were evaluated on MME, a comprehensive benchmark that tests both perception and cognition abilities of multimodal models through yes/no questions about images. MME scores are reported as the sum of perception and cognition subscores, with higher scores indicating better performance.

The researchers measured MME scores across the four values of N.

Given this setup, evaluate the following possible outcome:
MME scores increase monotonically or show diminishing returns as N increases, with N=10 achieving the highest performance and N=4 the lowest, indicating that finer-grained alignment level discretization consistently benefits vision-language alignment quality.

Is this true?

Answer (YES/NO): NO